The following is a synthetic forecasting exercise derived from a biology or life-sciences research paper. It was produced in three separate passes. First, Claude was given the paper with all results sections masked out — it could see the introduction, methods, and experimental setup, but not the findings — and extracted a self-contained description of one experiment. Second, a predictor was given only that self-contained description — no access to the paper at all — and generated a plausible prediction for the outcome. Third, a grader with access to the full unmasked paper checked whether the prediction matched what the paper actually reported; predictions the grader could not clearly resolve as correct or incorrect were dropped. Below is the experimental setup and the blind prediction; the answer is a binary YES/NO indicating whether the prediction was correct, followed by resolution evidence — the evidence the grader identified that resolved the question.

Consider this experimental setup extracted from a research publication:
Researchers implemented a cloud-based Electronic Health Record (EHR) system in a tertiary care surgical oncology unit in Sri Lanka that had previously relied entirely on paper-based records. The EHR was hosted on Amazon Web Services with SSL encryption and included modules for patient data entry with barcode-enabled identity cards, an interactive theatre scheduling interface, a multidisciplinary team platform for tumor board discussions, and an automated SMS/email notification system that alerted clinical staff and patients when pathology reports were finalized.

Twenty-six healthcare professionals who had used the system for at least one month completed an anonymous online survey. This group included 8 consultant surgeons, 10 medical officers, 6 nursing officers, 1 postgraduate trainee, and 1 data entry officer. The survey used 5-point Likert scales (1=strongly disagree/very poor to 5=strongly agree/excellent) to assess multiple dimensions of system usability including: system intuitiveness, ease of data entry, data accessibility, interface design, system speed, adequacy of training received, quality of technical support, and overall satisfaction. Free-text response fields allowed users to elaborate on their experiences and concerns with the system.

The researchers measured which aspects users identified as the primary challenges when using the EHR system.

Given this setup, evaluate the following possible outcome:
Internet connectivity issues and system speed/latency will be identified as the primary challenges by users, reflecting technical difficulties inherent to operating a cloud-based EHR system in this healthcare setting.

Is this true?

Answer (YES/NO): NO